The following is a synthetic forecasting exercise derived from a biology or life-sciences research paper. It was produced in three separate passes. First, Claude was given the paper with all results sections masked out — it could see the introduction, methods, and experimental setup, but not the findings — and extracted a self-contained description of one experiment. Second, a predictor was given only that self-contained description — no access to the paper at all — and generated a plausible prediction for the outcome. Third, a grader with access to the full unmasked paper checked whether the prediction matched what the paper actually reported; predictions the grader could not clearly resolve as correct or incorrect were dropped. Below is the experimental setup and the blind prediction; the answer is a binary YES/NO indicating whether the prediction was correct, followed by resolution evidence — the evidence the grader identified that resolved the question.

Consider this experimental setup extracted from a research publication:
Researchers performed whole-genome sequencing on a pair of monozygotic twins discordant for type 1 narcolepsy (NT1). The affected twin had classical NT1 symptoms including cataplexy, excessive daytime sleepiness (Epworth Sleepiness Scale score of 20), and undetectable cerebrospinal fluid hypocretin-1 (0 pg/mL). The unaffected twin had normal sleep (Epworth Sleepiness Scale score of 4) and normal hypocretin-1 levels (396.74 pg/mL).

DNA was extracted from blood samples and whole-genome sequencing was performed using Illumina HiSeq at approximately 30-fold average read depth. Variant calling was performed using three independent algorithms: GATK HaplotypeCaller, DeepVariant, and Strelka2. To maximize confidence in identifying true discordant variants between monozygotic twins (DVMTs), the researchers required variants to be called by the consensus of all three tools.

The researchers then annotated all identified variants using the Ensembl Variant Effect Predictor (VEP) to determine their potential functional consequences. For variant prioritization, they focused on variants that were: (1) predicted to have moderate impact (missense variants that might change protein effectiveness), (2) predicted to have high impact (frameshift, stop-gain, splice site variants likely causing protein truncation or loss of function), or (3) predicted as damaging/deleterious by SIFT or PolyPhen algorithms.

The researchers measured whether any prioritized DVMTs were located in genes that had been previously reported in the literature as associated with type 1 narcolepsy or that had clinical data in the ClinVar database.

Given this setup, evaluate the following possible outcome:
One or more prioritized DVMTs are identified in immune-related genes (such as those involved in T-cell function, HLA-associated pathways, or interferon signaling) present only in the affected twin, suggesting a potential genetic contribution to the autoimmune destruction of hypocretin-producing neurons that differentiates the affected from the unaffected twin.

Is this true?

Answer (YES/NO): NO